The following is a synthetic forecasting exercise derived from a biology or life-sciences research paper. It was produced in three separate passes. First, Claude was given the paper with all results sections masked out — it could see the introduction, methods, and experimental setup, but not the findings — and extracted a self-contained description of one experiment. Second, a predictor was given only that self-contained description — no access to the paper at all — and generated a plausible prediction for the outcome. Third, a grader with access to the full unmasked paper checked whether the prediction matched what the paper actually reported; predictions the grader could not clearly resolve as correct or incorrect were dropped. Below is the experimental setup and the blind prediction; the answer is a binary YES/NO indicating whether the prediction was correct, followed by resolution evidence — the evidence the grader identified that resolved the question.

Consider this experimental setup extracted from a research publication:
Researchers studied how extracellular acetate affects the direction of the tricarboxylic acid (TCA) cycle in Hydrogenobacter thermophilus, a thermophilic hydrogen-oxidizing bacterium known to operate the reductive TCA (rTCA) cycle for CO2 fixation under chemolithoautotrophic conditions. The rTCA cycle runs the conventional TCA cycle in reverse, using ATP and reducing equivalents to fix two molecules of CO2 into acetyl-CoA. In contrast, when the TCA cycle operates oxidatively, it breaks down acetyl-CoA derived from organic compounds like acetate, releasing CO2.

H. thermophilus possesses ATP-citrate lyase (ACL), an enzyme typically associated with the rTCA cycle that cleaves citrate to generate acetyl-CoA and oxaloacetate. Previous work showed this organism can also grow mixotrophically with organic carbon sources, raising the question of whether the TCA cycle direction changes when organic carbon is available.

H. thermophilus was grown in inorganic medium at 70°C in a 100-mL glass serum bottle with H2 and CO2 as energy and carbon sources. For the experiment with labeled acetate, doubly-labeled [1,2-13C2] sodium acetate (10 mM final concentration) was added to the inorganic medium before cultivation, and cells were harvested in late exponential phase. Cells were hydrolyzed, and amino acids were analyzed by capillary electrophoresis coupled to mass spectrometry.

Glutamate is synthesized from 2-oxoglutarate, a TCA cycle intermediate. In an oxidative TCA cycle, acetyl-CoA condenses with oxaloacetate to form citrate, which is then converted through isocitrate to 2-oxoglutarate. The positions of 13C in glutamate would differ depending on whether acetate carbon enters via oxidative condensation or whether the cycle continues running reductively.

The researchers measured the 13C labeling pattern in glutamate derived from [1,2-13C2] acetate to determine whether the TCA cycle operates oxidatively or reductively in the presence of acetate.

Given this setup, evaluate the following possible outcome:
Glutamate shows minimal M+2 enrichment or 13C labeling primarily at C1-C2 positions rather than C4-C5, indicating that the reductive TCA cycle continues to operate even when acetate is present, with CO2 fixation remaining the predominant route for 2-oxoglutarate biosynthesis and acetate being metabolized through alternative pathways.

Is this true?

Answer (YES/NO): YES